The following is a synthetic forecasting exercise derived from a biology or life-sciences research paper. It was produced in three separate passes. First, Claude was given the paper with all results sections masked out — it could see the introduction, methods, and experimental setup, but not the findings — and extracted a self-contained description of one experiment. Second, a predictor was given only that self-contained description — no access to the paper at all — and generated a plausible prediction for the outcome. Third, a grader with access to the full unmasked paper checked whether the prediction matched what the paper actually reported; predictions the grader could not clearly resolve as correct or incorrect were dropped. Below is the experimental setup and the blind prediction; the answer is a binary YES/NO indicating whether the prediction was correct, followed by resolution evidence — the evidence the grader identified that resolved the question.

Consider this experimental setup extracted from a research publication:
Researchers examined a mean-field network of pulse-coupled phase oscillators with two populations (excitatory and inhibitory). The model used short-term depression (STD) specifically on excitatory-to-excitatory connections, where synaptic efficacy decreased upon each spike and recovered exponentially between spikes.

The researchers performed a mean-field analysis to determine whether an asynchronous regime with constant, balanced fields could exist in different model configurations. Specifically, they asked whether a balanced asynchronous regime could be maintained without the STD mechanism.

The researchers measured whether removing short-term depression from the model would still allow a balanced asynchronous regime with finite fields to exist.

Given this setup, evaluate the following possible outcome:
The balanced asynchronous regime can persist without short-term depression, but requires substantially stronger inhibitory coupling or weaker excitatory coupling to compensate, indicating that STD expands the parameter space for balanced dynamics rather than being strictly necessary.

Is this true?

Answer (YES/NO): NO